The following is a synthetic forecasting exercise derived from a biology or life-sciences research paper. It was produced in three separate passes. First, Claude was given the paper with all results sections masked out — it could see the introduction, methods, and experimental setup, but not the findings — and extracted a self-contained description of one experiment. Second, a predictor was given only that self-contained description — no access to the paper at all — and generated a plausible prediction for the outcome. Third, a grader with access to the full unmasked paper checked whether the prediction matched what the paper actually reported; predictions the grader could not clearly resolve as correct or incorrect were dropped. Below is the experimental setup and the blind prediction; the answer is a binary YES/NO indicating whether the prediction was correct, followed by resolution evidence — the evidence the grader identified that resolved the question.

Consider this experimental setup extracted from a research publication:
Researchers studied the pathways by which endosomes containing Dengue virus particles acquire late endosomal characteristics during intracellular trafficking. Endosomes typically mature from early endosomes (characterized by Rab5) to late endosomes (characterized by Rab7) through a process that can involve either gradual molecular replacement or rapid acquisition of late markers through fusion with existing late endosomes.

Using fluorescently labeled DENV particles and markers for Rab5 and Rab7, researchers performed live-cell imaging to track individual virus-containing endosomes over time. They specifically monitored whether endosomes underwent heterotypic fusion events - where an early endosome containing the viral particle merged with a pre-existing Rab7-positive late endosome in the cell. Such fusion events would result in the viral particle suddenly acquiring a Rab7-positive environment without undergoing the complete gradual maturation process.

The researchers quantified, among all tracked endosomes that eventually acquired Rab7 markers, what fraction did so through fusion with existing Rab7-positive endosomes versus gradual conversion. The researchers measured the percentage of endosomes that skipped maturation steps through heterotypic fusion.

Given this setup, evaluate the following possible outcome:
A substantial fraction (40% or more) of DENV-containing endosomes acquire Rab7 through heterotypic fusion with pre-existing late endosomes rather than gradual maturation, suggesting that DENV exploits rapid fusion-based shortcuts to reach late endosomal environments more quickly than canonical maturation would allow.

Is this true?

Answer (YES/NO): YES